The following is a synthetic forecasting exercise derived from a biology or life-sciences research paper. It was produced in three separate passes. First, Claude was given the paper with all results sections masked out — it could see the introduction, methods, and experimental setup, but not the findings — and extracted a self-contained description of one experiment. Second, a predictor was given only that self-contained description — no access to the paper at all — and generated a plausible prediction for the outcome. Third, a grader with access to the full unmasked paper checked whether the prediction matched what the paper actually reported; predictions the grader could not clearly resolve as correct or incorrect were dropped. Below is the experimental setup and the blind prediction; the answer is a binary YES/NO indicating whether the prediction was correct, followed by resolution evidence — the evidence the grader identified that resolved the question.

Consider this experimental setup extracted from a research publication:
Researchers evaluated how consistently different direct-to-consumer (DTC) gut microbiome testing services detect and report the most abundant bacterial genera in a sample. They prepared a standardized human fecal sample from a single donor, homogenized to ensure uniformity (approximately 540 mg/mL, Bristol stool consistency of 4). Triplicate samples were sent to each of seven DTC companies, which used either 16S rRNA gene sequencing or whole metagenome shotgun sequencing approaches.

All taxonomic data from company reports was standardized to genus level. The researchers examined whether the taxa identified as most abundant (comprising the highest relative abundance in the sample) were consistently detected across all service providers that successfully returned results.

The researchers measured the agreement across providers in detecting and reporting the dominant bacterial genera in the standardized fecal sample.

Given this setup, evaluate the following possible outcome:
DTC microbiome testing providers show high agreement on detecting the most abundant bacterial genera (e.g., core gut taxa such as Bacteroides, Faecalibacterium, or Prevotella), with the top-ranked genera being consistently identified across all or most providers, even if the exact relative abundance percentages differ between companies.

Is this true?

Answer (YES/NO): NO